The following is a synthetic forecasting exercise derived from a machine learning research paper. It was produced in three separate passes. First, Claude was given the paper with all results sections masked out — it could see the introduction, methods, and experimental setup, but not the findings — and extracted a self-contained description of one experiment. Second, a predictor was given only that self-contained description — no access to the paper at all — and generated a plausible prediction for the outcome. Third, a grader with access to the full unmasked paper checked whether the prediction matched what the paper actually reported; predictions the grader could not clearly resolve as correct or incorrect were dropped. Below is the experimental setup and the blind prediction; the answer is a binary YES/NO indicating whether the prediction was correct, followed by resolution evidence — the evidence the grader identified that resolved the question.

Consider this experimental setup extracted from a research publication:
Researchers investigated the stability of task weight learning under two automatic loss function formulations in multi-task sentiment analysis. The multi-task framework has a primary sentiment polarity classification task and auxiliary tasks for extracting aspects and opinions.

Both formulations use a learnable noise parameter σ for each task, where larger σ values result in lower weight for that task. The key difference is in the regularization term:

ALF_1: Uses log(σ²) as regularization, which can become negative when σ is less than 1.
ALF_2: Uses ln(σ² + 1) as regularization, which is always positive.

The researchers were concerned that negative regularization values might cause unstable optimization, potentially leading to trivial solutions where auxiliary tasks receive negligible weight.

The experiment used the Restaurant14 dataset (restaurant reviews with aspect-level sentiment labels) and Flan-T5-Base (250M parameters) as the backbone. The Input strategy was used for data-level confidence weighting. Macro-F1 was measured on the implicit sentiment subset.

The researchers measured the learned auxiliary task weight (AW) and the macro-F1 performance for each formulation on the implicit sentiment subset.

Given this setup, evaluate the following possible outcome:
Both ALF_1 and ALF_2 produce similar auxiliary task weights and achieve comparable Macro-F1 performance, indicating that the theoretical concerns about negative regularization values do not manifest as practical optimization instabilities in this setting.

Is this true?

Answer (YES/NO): NO